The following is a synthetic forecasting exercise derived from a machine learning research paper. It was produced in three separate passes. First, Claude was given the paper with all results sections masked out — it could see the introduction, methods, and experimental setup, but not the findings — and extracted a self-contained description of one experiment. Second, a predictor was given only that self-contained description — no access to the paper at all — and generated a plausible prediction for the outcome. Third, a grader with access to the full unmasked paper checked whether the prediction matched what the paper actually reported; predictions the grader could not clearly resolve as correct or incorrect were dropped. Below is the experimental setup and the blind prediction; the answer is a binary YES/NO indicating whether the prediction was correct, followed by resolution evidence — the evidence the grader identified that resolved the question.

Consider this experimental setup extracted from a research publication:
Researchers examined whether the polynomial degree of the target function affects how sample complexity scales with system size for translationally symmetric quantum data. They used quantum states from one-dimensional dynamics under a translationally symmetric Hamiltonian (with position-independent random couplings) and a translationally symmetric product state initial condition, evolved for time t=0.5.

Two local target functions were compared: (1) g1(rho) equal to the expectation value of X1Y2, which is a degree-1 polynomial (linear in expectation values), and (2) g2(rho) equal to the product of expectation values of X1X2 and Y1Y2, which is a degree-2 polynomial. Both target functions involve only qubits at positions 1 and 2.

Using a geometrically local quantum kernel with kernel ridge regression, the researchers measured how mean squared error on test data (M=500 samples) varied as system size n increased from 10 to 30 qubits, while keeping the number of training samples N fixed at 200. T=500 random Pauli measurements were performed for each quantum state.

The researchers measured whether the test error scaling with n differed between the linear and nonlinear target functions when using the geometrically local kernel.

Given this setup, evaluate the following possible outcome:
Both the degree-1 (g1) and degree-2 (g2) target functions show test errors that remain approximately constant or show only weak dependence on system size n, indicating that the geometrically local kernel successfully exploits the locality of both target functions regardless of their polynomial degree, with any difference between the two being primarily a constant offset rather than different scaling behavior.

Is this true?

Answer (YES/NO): YES